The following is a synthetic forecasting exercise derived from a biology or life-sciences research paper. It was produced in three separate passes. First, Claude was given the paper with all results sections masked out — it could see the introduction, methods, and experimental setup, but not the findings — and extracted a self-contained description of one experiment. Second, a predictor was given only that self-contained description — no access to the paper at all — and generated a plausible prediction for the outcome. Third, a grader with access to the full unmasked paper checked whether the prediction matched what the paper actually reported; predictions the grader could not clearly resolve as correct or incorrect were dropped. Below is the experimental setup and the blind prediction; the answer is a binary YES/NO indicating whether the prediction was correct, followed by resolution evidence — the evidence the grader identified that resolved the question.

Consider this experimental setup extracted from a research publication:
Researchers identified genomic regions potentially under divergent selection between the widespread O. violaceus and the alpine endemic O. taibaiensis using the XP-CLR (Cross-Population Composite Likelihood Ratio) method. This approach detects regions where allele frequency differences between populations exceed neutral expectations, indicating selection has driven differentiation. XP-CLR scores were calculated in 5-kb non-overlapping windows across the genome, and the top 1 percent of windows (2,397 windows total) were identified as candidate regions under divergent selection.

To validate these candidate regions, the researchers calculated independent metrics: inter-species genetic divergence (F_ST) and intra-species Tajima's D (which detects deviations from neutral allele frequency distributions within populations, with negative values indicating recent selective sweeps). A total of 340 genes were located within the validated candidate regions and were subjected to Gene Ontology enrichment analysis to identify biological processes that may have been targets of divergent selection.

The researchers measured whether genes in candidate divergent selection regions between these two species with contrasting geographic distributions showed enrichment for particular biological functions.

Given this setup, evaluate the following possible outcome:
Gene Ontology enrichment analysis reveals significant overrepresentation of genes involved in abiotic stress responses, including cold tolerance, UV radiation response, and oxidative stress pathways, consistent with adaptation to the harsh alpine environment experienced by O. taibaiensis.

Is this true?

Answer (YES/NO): NO